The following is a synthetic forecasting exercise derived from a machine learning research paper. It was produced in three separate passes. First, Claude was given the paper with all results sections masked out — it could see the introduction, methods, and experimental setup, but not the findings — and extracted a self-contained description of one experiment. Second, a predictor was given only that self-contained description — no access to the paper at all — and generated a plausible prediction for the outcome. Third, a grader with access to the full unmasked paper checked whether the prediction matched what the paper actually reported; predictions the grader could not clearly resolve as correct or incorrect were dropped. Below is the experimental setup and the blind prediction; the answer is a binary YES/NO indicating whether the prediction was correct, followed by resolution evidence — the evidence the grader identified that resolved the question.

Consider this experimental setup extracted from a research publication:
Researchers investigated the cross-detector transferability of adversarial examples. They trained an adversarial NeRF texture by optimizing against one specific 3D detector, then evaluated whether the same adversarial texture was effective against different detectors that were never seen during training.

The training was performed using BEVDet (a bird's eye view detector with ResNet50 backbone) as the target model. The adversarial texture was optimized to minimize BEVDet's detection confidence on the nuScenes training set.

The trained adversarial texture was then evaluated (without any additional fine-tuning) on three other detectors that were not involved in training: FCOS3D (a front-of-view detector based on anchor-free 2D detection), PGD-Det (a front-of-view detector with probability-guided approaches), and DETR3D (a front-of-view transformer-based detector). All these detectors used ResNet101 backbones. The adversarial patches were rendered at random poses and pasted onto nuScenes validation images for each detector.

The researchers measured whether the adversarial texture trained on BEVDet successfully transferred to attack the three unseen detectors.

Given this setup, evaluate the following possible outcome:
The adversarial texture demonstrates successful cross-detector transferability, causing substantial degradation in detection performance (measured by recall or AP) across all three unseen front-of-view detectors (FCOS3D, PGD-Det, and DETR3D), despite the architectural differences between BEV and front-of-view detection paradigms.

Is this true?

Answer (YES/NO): YES